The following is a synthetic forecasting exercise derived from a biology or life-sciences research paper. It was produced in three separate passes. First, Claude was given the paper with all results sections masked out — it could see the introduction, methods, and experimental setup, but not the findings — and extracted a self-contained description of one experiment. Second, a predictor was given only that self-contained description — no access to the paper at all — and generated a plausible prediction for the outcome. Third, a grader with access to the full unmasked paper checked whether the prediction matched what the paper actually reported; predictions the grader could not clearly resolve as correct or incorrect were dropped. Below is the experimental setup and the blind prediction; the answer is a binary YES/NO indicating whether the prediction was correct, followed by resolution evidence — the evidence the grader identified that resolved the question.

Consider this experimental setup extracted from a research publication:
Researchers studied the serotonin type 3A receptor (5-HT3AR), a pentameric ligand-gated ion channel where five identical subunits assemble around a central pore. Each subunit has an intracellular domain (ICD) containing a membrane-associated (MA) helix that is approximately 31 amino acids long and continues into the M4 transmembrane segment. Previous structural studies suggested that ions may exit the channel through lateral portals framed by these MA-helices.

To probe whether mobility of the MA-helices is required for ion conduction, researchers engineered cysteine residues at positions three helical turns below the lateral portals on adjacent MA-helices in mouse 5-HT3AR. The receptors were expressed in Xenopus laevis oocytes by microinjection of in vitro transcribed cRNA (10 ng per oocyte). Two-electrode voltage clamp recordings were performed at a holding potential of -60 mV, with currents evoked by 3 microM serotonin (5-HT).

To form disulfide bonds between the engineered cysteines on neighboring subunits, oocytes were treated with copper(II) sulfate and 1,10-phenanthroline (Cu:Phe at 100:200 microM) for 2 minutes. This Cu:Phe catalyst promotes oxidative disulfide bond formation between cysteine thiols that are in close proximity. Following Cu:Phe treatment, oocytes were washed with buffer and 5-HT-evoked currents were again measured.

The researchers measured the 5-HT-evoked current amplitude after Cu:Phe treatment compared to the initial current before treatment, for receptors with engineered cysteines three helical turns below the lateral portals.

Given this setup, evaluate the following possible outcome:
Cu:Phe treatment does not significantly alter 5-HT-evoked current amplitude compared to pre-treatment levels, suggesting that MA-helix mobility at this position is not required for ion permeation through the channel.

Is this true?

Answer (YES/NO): NO